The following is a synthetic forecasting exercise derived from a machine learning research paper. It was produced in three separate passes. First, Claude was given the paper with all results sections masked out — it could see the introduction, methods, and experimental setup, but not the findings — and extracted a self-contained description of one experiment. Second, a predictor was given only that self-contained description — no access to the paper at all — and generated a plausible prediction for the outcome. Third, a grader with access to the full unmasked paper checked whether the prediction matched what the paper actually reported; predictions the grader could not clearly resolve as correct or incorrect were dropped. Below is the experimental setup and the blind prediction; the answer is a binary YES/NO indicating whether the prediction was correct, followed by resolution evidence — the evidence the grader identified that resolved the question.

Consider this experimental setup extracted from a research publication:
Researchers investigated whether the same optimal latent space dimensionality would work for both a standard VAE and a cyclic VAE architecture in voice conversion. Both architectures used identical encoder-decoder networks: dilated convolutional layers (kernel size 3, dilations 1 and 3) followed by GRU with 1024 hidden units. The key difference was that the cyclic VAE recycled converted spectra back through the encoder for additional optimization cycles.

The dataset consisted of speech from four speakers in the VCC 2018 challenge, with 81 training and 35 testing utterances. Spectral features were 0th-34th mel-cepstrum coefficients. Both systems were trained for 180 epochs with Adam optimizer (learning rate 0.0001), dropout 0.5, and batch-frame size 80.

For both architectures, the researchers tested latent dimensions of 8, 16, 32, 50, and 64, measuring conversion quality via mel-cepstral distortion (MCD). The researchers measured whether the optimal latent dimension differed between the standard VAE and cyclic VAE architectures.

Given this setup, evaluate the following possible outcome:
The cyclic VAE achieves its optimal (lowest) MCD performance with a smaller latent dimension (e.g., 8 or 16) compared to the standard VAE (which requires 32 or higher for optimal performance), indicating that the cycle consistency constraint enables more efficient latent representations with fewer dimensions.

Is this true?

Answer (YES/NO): NO